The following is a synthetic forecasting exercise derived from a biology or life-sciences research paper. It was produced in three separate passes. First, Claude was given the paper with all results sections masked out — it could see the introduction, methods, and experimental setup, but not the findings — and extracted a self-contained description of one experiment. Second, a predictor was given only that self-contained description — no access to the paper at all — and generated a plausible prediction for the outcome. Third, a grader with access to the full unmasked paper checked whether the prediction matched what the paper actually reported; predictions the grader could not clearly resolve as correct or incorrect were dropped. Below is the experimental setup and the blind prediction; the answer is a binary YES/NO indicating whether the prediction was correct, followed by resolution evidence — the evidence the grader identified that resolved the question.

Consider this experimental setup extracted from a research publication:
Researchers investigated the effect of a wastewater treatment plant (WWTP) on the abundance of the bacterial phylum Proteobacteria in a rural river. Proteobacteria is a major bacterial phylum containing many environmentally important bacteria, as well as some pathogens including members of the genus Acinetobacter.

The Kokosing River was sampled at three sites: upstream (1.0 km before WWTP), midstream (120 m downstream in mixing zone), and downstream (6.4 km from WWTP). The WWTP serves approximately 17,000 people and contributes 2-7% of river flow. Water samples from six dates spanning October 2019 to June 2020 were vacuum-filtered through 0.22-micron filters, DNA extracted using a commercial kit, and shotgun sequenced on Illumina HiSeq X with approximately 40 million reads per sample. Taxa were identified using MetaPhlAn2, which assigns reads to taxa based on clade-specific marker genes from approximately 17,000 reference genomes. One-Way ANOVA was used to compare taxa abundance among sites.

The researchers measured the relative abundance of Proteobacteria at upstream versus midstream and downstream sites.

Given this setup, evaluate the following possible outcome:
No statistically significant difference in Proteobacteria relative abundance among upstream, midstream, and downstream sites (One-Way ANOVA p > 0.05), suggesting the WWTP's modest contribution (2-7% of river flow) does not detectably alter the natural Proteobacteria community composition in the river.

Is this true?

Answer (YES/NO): NO